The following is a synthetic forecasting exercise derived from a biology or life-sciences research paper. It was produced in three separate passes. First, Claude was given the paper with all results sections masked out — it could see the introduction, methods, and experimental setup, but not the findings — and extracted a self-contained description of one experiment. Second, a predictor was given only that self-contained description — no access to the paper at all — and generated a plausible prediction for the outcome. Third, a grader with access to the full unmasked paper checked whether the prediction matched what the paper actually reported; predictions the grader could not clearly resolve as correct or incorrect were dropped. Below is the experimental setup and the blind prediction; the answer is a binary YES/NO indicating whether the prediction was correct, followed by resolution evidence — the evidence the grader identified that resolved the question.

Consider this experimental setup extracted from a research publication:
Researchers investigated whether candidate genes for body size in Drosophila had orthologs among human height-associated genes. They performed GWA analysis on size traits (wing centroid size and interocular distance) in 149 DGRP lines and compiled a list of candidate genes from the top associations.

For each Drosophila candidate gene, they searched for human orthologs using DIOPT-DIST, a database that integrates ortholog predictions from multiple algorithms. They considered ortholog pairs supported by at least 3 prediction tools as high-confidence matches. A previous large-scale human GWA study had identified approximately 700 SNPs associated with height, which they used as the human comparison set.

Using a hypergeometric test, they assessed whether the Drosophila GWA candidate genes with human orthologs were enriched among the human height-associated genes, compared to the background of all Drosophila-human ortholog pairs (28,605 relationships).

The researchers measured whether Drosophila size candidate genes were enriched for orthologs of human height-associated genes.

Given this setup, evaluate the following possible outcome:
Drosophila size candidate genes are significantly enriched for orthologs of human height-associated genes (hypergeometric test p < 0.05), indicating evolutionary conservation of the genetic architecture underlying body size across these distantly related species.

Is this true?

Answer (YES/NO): YES